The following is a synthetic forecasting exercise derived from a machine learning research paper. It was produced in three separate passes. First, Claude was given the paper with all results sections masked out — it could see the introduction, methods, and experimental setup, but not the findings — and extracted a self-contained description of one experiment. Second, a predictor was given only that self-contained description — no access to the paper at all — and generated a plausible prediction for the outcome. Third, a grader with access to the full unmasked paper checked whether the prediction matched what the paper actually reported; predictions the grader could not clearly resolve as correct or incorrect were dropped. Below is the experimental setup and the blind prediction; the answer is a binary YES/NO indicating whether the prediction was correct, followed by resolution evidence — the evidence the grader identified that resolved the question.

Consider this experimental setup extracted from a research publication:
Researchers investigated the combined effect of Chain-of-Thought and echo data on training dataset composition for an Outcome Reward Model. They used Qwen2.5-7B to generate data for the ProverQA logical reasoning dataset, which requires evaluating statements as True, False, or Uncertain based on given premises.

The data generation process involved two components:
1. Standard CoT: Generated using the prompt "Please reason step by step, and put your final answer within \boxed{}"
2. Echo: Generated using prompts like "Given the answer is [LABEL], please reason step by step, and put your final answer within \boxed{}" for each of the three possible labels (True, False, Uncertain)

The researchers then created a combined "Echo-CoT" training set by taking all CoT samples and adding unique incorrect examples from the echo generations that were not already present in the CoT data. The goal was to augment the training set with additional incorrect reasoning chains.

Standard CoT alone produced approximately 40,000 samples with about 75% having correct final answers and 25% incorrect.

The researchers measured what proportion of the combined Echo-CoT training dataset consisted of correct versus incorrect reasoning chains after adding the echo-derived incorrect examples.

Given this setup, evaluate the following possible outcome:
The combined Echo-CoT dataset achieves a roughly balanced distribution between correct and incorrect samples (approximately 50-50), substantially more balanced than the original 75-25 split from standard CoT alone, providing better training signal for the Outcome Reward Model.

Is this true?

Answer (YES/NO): NO